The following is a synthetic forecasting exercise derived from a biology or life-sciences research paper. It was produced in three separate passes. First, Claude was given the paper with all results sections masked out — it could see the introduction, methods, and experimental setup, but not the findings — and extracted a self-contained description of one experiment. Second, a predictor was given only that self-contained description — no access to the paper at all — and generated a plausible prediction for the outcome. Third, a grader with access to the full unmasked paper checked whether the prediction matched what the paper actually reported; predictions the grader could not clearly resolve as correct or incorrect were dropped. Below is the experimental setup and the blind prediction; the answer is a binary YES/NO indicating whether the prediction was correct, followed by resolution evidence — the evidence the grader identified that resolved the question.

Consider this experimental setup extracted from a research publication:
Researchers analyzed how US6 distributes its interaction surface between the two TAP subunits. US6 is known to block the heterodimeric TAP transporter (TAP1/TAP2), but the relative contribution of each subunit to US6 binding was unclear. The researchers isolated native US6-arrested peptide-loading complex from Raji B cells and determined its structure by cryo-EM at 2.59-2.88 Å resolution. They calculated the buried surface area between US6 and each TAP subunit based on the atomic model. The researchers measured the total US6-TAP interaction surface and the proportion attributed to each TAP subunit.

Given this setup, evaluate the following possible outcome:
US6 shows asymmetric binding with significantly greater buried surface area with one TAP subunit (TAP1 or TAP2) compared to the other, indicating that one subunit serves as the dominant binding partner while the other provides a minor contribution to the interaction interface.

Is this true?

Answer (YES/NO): YES